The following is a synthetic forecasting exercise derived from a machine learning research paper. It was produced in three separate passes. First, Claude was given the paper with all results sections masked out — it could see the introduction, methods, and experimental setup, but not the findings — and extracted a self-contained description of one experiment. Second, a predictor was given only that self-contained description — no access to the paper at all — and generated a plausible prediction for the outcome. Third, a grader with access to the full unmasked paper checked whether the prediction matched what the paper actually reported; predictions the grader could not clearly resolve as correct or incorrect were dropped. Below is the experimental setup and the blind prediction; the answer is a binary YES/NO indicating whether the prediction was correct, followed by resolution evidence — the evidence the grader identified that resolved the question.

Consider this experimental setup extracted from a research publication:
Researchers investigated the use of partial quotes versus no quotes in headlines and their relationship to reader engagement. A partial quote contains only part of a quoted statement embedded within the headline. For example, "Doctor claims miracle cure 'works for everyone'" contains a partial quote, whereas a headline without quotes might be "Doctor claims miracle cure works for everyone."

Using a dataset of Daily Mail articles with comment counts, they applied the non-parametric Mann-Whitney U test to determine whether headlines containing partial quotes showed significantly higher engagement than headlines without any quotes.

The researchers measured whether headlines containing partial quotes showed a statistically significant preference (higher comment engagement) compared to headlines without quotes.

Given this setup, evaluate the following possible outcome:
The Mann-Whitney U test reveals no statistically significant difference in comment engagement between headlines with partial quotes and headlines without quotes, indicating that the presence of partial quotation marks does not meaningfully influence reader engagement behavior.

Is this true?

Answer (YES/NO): YES